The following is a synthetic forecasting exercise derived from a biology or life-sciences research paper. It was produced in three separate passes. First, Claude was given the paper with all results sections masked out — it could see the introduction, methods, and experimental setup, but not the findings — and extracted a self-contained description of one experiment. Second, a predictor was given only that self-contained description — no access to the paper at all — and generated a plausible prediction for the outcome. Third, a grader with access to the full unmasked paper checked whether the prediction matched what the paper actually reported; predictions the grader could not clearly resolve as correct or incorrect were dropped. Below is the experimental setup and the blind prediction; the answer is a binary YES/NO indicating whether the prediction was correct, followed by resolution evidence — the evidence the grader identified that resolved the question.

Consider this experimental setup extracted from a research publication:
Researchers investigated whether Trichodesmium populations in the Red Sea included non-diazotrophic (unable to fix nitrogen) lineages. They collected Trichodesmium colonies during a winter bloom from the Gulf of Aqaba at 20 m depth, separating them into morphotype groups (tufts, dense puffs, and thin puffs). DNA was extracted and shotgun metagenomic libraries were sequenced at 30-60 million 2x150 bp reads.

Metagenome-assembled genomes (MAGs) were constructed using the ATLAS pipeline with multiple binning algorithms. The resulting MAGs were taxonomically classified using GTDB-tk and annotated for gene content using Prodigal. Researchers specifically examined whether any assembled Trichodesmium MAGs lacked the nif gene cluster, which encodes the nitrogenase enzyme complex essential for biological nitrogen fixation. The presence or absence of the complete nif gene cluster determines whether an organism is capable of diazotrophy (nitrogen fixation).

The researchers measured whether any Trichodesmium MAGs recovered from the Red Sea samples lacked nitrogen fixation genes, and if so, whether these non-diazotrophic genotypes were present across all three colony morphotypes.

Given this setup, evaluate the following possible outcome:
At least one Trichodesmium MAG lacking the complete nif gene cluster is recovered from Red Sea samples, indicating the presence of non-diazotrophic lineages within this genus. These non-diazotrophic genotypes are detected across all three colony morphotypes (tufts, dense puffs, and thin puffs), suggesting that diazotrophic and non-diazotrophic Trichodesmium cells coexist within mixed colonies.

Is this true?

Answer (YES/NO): NO